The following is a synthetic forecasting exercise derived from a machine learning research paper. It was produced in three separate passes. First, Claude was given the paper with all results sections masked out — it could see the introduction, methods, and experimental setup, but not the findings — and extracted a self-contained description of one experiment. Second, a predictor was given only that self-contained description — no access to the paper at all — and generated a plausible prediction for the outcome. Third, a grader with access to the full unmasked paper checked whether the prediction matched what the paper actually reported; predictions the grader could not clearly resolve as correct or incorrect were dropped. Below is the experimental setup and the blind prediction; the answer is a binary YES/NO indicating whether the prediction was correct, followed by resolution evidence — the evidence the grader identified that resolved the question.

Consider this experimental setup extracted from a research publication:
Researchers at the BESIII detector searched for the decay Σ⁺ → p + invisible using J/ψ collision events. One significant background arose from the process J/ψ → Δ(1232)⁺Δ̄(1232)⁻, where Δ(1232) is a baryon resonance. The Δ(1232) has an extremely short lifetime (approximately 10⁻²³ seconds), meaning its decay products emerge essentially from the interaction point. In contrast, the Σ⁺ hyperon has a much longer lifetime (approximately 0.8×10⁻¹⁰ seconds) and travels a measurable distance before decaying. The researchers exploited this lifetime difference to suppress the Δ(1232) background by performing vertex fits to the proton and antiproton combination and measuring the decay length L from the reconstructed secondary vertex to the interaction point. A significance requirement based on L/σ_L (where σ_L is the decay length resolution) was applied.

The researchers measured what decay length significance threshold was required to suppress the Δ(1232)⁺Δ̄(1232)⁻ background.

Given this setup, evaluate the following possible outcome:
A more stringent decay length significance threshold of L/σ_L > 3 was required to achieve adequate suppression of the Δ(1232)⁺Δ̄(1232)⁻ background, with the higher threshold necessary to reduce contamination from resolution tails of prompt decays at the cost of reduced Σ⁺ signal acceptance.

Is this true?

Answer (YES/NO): NO